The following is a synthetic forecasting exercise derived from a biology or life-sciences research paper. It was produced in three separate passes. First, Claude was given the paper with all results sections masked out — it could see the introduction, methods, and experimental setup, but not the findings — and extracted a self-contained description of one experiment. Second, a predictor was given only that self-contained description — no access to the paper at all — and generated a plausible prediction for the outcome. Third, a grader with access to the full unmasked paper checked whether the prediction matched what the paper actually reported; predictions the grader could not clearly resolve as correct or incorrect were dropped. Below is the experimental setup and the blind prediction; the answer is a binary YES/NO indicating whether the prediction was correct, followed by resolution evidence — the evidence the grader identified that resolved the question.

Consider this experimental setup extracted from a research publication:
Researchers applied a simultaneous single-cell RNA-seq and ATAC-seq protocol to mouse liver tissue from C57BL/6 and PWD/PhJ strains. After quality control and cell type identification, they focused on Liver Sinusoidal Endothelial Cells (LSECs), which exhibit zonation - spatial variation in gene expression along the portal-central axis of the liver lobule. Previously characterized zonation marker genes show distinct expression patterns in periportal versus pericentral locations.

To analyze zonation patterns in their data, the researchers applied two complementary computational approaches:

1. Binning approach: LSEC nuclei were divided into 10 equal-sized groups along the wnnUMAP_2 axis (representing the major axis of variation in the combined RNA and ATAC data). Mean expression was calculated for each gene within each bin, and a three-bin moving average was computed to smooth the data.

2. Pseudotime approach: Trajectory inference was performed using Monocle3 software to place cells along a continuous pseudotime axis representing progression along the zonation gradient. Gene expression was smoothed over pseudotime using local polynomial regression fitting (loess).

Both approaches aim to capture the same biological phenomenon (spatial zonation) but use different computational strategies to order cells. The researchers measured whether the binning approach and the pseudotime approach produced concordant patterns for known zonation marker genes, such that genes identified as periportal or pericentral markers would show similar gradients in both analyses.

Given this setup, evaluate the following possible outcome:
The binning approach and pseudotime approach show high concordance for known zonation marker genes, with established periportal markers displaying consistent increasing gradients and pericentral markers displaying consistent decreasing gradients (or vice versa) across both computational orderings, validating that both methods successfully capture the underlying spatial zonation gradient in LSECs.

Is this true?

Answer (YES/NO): YES